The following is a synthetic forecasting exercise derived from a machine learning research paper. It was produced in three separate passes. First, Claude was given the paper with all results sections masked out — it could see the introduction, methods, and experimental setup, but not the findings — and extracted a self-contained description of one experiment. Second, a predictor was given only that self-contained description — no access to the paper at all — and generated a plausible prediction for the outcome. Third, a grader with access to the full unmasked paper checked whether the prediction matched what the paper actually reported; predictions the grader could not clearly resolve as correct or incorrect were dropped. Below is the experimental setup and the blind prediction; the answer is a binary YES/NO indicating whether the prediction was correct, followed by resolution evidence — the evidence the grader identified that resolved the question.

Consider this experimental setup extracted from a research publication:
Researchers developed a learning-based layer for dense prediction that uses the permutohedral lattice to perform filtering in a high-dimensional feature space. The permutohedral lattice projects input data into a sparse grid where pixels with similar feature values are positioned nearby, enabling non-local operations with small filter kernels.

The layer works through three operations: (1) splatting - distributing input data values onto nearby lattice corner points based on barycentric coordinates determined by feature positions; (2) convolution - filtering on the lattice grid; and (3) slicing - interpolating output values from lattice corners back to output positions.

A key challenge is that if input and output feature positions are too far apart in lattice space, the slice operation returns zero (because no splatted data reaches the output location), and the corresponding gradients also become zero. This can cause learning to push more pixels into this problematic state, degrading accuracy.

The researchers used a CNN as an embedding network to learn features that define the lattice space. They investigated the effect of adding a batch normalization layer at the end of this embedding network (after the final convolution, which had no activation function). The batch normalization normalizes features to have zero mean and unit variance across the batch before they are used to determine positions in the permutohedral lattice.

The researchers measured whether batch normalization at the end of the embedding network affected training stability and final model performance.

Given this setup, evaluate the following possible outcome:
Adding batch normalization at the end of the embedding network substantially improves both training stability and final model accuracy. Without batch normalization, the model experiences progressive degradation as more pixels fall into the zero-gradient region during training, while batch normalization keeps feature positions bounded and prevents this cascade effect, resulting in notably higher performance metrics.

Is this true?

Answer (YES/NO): YES